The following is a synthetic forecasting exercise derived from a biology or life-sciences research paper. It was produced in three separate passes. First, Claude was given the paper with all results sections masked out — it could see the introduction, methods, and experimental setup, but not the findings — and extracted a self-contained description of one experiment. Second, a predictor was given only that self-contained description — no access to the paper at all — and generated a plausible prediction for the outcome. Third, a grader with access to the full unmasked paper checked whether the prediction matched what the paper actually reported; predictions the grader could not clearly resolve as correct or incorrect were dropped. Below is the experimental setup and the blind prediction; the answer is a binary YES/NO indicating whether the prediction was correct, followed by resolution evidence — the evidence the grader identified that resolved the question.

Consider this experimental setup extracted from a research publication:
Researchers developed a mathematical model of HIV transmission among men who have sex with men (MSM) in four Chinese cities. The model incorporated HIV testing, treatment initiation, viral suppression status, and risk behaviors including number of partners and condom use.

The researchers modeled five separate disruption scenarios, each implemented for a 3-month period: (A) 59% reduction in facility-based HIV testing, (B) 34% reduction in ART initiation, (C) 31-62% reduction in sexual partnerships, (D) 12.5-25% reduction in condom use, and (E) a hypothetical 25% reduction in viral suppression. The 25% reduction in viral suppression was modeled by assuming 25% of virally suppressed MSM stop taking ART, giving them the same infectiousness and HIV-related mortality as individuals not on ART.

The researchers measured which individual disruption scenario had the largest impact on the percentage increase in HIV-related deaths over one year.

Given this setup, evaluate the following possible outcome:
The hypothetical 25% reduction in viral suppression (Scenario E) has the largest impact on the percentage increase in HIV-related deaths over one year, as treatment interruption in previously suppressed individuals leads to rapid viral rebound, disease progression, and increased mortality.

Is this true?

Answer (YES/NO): YES